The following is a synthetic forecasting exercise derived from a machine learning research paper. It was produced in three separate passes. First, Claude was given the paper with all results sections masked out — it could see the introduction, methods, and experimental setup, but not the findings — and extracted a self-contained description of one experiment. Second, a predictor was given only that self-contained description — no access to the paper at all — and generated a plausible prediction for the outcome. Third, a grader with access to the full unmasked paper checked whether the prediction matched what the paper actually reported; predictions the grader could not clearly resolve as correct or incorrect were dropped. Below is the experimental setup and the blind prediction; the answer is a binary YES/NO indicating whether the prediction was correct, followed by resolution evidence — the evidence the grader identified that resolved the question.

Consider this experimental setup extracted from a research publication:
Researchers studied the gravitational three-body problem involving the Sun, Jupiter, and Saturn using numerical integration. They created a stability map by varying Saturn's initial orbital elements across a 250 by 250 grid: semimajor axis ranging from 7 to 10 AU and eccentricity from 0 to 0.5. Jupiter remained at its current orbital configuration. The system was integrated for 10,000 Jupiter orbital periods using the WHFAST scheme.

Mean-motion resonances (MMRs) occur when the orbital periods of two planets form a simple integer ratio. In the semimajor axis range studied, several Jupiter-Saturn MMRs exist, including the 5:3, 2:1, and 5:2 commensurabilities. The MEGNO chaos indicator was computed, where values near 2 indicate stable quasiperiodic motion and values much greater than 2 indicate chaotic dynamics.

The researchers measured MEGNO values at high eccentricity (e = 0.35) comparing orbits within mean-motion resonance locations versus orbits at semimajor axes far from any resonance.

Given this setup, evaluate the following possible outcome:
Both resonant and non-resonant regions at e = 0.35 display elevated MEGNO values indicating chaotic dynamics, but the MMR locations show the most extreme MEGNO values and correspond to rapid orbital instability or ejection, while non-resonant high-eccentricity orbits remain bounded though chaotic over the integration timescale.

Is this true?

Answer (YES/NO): NO